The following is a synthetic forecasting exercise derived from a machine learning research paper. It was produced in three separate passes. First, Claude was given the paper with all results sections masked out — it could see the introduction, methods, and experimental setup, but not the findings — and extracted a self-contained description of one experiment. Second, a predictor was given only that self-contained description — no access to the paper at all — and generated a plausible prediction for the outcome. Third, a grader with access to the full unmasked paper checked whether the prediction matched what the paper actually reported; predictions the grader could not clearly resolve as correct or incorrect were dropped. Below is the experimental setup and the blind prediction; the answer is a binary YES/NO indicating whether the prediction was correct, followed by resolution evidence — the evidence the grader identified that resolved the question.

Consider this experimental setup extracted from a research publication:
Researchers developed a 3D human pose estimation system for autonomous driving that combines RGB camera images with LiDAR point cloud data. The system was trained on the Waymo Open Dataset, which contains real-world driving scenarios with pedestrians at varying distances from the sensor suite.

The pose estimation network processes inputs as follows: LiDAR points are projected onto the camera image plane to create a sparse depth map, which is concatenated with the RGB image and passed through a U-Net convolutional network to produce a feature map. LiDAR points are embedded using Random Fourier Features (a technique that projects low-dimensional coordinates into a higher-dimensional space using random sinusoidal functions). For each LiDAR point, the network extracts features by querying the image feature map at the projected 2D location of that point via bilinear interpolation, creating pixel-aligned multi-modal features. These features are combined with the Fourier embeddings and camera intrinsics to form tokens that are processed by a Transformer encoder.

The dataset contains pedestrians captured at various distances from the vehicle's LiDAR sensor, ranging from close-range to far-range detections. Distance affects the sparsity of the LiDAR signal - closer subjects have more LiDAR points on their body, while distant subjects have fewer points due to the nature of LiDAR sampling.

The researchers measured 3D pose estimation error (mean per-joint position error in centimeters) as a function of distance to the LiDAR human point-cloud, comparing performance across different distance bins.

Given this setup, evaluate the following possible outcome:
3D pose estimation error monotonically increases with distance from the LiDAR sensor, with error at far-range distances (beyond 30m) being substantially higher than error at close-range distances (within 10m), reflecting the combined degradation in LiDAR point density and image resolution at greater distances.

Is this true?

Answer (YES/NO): NO